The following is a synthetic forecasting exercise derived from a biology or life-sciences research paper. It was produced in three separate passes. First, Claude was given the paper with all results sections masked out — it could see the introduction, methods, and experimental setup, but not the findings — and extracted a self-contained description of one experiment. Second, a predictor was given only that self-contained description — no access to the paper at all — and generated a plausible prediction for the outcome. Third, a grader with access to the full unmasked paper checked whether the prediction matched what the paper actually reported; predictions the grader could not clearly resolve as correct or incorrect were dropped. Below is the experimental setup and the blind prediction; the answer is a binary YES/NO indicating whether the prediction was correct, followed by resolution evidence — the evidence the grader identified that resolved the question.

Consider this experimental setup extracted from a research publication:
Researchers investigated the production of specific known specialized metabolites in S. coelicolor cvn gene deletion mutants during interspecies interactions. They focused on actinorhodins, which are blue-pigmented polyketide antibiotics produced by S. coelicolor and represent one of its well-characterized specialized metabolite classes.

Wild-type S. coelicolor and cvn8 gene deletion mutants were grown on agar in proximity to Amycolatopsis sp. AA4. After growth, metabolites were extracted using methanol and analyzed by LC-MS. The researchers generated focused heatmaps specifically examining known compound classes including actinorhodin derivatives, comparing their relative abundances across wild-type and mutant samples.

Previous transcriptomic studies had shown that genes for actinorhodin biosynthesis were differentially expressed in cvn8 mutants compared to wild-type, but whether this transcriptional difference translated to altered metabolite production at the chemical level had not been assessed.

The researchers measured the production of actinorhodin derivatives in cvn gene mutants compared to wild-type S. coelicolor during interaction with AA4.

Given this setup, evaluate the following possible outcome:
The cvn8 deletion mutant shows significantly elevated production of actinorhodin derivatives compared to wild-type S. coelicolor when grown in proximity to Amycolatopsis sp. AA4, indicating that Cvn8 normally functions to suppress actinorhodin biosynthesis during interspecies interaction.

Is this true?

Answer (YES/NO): NO